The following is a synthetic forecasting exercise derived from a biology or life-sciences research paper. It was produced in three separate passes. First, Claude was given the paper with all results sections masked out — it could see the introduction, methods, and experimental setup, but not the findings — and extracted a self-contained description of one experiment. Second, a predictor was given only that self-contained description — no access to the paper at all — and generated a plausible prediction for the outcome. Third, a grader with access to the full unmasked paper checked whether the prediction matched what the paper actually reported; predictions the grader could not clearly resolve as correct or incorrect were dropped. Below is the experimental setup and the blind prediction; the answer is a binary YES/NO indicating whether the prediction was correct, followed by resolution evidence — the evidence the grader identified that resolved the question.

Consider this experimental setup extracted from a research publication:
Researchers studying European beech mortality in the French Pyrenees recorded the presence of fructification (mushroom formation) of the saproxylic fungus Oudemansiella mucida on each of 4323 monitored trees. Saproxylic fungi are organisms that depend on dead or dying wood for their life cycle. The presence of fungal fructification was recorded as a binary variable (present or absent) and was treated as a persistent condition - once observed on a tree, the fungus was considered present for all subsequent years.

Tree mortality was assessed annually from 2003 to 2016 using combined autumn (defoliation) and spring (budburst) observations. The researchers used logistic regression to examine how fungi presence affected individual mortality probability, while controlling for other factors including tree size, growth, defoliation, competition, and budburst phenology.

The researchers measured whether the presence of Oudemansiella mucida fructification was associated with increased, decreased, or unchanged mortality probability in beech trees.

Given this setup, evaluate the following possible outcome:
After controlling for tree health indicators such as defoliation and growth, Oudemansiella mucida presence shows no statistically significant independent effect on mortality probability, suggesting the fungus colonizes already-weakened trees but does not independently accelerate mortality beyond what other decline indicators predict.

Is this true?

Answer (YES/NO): NO